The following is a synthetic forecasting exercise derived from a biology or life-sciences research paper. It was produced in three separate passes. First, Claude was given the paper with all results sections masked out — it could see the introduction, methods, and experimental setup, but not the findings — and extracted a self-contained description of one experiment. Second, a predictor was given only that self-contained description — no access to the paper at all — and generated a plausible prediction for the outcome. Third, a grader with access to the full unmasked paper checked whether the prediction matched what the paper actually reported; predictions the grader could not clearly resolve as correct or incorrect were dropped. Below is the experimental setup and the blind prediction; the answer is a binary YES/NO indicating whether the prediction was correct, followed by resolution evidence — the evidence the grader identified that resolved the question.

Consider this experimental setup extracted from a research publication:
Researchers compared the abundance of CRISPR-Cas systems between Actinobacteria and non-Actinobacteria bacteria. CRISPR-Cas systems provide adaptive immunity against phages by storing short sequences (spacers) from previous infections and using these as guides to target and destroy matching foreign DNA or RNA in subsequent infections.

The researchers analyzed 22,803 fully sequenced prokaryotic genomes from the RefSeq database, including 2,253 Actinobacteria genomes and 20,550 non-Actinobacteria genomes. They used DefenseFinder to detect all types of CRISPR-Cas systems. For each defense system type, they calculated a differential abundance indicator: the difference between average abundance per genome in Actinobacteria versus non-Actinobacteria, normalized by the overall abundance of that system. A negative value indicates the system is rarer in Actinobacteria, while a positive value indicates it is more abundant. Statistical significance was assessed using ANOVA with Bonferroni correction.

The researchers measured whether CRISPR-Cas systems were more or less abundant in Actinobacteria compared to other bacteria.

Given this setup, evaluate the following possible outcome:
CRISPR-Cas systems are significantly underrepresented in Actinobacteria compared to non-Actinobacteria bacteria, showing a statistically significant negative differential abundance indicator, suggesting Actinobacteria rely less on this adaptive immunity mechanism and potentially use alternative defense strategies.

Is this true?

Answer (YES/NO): NO